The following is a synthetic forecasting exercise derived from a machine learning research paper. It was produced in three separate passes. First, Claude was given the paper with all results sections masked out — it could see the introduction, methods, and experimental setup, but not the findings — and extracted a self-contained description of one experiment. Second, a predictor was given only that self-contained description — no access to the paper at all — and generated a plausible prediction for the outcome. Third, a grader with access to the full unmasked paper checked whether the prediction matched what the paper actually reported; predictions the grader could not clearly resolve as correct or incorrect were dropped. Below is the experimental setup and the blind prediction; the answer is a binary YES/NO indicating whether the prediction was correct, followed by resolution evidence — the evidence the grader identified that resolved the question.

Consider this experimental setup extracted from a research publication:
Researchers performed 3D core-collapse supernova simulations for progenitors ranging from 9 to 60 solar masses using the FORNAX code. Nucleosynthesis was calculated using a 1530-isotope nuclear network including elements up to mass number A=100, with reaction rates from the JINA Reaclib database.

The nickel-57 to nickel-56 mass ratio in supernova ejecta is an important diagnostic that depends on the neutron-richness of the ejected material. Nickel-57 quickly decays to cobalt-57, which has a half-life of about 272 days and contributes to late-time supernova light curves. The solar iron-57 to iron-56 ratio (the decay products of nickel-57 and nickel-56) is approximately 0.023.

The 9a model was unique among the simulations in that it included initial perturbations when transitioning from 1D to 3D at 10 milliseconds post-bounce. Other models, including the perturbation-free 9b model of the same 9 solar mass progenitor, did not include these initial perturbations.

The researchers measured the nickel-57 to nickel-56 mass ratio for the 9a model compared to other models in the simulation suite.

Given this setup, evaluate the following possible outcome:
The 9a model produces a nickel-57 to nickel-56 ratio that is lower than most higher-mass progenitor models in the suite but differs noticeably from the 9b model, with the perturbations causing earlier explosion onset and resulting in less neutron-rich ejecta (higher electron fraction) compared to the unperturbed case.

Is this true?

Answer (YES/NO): NO